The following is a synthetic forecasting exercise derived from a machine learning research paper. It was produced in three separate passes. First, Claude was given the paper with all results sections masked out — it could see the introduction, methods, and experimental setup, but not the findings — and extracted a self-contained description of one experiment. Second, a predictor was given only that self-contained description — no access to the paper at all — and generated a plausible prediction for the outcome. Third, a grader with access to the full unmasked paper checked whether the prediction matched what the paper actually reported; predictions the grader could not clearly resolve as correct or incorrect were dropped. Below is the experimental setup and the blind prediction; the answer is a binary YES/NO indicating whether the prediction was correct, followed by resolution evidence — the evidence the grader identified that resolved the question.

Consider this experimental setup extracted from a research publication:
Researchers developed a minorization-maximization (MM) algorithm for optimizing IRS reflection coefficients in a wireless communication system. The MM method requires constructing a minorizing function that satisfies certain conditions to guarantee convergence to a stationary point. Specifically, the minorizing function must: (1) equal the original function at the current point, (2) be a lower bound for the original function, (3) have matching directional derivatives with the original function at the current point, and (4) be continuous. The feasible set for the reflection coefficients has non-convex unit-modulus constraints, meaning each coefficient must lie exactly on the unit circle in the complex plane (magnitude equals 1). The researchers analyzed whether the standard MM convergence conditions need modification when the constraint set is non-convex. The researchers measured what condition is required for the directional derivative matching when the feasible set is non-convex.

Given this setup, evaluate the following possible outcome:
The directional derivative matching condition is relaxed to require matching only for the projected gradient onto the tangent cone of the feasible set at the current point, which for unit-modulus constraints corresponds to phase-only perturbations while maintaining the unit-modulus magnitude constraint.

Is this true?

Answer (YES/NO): NO